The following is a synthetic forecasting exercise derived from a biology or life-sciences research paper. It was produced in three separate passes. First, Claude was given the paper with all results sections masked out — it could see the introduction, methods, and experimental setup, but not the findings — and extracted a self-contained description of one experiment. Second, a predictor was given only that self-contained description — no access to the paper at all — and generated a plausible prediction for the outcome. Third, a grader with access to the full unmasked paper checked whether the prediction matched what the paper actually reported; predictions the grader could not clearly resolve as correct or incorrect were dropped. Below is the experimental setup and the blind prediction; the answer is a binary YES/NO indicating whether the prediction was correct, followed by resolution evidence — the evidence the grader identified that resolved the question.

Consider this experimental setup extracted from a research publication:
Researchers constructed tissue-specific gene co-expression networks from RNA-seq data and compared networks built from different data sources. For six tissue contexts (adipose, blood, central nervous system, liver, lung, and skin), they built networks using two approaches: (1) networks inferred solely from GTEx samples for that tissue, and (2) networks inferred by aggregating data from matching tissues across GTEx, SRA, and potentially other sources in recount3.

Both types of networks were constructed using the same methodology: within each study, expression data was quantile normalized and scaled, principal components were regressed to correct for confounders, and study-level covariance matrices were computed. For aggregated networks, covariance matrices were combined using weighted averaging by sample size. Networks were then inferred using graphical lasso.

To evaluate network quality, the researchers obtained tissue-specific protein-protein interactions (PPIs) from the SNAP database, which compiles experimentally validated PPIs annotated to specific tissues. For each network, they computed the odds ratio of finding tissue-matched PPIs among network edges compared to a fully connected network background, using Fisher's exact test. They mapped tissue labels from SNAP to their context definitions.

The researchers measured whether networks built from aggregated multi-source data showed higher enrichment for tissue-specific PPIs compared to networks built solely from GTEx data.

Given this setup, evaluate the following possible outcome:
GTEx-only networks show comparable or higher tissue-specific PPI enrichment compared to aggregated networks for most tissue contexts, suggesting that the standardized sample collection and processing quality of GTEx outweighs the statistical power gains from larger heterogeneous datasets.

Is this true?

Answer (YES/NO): NO